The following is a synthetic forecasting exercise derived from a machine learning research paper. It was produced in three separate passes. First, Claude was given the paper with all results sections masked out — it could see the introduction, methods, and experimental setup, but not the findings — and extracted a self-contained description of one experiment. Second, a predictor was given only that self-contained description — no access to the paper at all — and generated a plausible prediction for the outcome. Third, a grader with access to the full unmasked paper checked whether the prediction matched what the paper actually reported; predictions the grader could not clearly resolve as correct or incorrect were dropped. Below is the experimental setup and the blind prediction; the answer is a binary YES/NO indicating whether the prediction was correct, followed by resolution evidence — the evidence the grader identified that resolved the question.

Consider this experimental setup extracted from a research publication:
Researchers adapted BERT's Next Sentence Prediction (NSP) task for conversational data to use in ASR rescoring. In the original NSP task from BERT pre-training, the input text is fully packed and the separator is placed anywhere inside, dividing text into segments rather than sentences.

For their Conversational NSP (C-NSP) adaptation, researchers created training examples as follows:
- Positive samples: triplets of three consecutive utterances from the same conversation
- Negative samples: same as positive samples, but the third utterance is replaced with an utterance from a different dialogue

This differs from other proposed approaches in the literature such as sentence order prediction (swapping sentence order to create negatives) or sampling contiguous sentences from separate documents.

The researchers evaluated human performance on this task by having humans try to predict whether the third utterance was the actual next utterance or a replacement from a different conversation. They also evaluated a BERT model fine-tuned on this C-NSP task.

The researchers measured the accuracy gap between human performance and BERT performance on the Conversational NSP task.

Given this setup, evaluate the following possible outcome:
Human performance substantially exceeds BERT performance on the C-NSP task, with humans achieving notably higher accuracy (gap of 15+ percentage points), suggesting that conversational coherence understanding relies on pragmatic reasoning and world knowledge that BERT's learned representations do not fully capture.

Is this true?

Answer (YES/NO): NO